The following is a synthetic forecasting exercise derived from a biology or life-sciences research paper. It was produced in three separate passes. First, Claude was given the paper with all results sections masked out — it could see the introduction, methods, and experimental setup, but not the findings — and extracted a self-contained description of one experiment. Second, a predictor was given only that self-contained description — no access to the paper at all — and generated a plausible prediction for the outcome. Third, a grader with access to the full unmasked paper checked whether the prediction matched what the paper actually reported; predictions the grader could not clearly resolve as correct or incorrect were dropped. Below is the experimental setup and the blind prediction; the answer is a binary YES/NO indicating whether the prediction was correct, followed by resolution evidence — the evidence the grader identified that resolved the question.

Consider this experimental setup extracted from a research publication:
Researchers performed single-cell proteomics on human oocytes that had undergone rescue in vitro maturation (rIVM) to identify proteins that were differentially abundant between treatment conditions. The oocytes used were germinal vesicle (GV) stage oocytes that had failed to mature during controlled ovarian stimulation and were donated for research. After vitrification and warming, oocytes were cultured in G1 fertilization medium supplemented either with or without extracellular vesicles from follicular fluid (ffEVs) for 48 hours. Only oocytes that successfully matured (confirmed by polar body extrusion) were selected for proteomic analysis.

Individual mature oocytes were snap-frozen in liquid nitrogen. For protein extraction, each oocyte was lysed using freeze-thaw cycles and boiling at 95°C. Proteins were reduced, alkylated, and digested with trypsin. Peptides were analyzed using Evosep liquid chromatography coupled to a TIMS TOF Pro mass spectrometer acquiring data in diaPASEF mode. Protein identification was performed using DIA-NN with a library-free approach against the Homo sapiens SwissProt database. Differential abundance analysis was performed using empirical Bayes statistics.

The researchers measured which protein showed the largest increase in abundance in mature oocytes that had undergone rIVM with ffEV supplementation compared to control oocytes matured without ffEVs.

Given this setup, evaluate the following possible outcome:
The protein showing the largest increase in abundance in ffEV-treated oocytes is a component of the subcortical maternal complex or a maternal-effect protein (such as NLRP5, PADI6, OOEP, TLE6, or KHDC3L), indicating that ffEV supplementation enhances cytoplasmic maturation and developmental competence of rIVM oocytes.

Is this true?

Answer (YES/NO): NO